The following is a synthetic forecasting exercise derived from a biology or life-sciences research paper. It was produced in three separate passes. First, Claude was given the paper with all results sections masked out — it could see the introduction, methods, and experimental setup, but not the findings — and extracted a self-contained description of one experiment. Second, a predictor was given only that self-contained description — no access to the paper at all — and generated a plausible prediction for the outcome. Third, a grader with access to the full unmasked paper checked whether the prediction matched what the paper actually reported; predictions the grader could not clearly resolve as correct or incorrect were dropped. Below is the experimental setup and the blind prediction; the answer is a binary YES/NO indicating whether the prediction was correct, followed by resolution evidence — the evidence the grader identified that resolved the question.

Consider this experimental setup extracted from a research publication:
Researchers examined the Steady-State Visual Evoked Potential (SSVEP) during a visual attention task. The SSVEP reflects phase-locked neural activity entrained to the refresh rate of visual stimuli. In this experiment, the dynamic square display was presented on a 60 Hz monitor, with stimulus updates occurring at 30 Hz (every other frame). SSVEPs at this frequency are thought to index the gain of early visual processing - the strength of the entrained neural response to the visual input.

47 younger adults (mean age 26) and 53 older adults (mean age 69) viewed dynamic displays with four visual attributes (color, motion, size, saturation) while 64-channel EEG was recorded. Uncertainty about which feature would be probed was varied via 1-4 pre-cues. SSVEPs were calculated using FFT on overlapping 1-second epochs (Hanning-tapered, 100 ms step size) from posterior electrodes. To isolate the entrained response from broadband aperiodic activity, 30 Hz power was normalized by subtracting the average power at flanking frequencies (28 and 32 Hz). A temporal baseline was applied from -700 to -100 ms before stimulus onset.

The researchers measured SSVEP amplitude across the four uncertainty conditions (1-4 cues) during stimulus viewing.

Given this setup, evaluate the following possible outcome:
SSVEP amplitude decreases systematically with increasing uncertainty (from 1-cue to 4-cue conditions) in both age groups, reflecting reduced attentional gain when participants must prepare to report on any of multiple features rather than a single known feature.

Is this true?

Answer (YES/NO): NO